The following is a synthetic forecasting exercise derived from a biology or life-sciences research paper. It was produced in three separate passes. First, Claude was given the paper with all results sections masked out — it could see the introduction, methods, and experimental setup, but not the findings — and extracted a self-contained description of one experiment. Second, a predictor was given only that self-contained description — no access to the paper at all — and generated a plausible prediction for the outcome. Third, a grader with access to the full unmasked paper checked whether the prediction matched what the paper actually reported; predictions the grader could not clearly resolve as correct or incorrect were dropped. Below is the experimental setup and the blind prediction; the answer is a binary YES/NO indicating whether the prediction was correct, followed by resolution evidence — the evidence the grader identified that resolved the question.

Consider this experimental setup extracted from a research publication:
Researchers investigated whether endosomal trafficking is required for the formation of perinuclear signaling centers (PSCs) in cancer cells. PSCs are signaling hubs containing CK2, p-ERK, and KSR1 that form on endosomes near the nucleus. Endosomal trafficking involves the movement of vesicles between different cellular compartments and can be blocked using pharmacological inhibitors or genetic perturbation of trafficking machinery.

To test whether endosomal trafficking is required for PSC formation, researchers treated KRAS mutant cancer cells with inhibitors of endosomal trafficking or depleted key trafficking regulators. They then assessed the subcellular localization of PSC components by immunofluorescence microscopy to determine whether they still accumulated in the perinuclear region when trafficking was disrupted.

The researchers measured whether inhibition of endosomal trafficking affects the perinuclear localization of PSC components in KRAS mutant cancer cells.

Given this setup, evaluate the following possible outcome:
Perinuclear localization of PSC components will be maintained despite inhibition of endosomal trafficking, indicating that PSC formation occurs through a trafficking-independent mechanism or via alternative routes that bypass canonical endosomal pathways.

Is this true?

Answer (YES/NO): NO